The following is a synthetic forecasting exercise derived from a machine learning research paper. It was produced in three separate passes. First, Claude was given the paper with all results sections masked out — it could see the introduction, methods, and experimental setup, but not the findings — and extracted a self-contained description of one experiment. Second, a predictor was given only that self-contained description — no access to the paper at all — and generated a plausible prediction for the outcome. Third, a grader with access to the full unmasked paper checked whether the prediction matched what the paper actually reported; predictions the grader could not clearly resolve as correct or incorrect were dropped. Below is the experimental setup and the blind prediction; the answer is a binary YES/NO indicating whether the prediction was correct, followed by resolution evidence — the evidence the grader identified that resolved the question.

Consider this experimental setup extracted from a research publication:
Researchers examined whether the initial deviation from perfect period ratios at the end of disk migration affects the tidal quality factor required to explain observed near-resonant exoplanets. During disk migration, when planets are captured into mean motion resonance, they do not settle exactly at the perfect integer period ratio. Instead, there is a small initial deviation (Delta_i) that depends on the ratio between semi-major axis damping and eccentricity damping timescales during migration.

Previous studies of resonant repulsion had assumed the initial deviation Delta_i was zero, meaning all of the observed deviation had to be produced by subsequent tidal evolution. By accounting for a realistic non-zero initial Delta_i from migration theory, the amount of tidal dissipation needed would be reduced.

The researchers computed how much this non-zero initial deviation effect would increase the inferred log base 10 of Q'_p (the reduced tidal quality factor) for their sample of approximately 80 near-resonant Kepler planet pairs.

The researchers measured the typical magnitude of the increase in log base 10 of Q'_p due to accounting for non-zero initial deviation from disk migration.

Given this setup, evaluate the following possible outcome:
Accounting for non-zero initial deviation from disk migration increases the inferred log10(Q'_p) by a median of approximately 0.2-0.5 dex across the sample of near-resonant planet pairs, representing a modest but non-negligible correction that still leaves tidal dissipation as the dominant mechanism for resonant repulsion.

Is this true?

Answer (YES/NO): NO